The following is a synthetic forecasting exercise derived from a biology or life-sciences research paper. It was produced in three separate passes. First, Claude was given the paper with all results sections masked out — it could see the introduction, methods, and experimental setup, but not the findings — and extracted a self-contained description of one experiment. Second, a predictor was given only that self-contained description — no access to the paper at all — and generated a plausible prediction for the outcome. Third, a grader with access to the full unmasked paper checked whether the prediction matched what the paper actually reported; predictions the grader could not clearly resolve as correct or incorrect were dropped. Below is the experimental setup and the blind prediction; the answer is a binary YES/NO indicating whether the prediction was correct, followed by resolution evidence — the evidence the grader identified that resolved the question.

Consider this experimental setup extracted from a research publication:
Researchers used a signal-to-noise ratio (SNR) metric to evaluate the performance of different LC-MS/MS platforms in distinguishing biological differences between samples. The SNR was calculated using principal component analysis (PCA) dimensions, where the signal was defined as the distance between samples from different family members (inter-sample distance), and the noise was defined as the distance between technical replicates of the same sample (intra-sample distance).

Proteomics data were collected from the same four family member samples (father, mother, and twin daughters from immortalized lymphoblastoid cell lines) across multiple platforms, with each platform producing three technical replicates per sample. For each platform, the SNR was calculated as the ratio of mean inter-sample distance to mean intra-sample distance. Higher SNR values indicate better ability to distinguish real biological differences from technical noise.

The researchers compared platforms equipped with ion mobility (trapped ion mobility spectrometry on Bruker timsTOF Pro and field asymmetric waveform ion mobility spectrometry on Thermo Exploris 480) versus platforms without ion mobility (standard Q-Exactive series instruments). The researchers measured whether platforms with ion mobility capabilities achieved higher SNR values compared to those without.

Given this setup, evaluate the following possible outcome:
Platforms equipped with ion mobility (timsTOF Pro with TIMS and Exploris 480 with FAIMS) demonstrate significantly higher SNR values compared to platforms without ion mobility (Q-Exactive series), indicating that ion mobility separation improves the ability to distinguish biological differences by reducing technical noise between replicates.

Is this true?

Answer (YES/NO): NO